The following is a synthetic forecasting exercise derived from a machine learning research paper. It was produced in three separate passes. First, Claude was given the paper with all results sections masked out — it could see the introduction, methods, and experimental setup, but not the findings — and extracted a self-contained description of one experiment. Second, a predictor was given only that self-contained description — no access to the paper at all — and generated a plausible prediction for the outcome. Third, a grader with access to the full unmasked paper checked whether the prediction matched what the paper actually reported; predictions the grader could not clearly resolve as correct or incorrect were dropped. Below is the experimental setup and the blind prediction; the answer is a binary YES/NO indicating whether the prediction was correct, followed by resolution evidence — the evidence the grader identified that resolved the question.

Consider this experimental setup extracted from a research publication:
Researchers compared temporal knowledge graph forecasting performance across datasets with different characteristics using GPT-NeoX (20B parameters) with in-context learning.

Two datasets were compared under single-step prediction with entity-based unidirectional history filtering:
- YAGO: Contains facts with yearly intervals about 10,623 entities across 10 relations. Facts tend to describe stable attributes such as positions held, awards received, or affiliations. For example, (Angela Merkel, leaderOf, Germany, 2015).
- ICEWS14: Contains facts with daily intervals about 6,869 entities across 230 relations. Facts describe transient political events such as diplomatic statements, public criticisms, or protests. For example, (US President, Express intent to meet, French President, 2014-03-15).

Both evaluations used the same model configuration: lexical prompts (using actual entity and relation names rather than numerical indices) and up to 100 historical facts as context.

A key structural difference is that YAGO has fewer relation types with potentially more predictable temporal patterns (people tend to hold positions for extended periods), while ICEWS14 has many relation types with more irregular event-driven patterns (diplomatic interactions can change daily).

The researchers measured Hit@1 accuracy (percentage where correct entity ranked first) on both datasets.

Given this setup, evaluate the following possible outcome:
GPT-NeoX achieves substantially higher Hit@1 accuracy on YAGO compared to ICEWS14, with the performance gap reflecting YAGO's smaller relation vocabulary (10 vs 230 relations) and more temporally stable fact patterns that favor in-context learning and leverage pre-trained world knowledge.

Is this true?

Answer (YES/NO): NO